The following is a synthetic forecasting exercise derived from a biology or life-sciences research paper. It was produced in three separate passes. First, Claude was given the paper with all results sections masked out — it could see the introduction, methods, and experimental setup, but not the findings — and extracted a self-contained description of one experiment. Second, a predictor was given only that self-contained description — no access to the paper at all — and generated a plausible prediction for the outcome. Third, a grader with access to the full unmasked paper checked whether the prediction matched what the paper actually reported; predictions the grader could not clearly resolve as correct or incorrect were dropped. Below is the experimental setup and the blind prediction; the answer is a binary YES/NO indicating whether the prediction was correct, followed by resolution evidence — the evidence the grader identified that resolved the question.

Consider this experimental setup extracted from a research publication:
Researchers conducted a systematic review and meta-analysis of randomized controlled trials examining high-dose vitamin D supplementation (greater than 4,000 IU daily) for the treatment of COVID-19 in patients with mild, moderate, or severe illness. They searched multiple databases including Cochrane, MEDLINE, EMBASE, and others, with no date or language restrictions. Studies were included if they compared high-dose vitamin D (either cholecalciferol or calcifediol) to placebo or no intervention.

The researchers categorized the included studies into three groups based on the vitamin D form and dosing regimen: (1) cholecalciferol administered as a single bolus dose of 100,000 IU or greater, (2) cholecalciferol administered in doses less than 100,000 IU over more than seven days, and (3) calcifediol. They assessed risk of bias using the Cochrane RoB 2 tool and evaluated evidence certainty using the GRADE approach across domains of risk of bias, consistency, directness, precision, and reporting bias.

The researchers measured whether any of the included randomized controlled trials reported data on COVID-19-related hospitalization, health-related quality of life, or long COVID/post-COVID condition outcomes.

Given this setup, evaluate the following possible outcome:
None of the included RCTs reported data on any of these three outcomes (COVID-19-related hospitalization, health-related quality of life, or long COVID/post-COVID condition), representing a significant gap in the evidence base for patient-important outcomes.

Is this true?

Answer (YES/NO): YES